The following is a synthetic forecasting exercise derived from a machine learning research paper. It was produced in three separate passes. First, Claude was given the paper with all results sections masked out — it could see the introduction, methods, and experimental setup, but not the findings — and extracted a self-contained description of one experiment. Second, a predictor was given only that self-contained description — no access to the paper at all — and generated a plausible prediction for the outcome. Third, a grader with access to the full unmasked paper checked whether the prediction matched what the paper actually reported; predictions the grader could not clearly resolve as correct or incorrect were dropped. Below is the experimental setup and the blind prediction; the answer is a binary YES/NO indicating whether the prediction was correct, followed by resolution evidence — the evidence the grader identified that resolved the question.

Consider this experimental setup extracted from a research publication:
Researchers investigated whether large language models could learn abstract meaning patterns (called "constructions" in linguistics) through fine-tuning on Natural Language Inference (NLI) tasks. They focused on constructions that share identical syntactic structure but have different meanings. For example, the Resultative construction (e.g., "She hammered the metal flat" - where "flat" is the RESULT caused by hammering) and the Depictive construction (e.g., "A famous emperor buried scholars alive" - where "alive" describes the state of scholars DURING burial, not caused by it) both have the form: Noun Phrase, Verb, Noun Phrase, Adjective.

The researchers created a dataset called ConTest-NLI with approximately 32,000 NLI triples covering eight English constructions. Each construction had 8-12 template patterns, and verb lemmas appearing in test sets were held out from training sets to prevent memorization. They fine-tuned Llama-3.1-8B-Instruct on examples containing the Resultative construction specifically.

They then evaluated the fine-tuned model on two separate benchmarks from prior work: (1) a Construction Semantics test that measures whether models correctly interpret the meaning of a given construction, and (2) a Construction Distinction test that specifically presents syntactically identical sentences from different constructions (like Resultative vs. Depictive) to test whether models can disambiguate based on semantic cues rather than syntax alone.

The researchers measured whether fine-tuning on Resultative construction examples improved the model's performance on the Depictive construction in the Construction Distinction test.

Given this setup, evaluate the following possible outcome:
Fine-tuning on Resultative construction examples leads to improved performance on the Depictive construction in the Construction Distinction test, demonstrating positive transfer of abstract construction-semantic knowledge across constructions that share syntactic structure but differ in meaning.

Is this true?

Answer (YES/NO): NO